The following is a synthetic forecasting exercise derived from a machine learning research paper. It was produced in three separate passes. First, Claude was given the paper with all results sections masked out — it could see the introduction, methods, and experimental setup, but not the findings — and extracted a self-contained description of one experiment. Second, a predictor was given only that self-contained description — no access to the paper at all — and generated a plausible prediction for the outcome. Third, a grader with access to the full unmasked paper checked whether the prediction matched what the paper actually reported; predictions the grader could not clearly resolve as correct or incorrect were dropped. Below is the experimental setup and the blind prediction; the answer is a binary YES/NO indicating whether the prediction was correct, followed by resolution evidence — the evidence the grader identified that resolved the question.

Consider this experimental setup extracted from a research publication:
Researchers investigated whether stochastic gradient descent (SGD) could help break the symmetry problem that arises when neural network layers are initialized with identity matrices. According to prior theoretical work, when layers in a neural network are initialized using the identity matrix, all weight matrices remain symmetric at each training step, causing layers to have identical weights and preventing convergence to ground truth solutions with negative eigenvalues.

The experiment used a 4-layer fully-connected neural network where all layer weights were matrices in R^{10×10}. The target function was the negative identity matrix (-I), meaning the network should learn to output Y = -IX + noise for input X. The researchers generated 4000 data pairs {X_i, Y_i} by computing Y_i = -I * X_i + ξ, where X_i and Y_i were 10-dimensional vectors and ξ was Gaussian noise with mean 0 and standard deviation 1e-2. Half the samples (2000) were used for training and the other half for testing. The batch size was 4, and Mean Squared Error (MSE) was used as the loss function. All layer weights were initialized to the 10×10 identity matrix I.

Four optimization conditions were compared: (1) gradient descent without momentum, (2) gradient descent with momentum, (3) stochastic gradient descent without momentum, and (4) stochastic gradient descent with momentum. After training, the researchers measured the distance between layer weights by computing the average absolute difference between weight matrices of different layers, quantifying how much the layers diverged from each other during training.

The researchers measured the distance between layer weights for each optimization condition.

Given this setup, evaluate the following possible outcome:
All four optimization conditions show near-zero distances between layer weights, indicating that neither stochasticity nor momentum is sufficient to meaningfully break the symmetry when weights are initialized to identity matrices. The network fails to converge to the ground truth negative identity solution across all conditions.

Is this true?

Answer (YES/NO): NO